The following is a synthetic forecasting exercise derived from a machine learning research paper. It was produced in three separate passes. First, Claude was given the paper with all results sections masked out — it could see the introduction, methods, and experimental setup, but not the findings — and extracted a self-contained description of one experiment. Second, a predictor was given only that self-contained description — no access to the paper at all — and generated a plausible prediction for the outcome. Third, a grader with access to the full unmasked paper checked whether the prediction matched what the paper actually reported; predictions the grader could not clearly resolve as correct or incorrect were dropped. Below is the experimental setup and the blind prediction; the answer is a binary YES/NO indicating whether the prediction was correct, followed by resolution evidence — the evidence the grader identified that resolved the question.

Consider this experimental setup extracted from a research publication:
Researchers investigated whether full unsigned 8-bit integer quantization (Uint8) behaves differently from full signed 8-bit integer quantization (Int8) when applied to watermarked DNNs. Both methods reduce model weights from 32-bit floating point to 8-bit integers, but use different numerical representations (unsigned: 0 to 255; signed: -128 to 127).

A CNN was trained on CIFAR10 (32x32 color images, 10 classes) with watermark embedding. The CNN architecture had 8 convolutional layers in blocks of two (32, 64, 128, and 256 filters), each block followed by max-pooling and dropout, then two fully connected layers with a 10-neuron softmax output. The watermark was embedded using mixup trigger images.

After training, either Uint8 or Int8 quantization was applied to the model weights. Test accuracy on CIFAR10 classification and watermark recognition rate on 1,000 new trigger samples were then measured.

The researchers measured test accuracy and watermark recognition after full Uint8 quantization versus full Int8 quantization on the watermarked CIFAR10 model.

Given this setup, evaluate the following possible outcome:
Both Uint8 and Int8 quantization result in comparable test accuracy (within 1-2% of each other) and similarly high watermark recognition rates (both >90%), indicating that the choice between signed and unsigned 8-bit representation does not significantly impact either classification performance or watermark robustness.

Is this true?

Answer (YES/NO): NO